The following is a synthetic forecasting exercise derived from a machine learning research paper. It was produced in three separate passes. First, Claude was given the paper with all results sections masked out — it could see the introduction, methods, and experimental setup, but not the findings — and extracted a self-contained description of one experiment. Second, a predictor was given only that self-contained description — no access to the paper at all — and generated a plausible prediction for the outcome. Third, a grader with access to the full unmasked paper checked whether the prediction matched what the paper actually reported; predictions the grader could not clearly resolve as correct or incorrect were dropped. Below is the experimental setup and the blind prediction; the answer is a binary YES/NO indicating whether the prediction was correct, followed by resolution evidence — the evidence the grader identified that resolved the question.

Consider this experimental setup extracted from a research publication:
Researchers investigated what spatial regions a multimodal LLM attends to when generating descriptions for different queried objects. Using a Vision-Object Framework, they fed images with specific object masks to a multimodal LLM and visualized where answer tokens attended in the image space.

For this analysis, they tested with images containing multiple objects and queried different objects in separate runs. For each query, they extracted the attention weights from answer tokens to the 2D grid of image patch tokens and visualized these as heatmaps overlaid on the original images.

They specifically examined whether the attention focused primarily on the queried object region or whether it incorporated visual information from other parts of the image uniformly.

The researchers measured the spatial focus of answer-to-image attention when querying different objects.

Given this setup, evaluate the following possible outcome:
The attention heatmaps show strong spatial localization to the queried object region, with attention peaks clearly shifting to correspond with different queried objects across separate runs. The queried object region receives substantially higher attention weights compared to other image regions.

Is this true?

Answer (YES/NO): YES